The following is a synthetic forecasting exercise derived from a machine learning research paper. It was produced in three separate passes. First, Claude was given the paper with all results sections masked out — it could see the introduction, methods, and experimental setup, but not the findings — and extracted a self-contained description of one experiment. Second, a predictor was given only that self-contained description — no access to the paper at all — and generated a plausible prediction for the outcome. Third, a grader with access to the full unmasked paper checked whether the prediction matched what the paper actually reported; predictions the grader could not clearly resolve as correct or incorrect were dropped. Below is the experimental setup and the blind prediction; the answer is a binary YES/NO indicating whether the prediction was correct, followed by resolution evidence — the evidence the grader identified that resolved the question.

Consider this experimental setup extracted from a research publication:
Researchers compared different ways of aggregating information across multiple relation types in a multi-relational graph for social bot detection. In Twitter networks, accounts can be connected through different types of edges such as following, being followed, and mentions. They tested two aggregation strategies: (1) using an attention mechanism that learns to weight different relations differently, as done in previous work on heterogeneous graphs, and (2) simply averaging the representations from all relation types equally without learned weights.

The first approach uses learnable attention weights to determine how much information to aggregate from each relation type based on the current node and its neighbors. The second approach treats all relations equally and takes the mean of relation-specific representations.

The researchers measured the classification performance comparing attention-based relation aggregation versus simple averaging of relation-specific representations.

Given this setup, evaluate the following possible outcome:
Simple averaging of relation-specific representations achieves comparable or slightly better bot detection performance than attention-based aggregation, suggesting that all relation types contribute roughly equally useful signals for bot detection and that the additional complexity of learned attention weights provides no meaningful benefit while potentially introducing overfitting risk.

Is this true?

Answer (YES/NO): NO